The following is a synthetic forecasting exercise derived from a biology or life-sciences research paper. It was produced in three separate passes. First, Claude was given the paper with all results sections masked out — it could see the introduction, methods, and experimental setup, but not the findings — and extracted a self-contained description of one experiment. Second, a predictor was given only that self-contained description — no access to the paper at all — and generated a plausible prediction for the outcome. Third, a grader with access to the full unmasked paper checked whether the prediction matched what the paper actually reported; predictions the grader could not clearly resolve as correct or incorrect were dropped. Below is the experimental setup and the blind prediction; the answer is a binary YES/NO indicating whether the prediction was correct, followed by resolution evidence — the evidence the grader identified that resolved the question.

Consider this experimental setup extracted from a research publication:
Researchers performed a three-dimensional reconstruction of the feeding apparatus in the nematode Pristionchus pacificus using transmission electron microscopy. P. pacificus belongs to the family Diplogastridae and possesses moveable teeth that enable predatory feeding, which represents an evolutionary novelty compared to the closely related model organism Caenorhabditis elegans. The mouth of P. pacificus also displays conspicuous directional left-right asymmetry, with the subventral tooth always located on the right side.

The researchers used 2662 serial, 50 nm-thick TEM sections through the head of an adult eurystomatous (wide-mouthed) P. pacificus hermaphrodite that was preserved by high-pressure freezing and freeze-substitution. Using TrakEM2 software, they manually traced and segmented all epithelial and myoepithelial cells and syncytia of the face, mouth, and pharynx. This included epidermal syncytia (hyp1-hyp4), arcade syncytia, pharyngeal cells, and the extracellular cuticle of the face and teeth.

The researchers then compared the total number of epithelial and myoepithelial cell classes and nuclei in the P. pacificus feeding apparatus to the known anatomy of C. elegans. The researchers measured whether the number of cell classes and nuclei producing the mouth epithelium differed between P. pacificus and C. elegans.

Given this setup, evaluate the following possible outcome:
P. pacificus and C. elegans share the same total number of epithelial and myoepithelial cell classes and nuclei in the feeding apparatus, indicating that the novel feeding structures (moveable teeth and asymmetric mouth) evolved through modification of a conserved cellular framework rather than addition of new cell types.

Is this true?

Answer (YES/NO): YES